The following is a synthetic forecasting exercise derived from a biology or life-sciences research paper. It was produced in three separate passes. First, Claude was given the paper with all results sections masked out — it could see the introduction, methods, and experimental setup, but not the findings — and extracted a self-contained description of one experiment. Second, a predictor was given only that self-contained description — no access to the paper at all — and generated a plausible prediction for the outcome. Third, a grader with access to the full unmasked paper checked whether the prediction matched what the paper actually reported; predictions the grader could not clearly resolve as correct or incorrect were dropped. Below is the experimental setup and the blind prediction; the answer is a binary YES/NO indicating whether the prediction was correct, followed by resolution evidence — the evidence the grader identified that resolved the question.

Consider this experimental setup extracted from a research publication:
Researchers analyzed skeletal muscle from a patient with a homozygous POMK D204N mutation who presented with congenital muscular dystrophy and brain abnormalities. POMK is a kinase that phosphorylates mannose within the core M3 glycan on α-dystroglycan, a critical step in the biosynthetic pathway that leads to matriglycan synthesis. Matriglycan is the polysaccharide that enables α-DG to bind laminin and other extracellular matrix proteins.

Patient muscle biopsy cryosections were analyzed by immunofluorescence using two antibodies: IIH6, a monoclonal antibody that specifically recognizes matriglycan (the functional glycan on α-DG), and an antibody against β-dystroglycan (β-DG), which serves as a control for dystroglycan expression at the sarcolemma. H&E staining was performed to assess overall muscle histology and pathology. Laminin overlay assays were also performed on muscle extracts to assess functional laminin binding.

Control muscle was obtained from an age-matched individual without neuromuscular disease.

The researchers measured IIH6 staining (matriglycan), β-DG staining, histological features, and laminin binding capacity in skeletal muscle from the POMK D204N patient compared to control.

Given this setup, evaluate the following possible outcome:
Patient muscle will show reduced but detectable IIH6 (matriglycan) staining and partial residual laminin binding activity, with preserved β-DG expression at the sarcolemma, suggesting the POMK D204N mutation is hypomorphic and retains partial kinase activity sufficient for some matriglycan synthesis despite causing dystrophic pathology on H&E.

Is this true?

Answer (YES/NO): NO